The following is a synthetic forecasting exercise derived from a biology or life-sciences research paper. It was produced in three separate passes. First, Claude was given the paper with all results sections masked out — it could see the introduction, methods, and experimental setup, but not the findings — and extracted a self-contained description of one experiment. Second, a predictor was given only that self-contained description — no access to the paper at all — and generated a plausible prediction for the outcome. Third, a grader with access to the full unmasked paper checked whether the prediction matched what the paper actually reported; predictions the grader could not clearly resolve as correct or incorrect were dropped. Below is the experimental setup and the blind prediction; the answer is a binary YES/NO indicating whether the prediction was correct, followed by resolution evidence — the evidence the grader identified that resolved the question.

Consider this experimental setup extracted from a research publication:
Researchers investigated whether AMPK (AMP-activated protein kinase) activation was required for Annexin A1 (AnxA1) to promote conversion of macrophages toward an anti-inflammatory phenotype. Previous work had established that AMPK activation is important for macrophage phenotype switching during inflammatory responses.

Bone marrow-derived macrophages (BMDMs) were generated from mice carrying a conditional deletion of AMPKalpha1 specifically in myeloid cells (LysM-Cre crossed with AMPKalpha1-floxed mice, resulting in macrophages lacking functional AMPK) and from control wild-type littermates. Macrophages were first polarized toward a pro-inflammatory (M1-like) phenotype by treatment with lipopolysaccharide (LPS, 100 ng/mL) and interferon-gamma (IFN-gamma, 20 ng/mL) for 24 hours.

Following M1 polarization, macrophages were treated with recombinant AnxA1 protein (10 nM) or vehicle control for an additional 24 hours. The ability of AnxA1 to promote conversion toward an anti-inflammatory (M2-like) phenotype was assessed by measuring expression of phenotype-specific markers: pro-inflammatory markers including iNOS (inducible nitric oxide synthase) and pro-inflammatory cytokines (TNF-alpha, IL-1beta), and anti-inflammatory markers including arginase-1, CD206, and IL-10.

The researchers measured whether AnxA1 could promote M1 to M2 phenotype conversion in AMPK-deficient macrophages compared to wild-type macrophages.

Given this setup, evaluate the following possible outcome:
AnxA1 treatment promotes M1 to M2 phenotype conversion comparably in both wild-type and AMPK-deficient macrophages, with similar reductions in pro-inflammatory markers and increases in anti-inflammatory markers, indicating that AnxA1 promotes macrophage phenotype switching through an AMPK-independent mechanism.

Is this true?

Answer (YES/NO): NO